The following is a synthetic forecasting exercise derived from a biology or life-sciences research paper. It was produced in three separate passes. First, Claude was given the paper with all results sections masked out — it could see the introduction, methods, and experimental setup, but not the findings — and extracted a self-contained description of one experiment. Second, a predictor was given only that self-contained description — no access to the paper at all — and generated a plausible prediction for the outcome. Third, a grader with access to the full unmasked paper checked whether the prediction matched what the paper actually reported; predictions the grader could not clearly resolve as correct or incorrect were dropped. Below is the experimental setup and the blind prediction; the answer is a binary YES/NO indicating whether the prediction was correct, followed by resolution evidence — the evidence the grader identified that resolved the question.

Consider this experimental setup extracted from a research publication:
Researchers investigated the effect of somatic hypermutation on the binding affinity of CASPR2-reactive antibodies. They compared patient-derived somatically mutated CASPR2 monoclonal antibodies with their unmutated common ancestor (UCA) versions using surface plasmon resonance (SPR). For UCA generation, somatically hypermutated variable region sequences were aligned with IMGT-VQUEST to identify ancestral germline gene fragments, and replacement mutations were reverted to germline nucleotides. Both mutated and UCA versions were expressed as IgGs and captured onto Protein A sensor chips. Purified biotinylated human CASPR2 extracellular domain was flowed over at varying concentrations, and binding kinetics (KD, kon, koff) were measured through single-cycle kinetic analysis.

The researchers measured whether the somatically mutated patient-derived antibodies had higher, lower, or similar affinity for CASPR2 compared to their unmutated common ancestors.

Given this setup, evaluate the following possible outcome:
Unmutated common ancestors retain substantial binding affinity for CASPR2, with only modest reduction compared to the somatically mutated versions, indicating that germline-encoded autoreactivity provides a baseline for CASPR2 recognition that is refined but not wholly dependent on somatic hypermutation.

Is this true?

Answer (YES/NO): NO